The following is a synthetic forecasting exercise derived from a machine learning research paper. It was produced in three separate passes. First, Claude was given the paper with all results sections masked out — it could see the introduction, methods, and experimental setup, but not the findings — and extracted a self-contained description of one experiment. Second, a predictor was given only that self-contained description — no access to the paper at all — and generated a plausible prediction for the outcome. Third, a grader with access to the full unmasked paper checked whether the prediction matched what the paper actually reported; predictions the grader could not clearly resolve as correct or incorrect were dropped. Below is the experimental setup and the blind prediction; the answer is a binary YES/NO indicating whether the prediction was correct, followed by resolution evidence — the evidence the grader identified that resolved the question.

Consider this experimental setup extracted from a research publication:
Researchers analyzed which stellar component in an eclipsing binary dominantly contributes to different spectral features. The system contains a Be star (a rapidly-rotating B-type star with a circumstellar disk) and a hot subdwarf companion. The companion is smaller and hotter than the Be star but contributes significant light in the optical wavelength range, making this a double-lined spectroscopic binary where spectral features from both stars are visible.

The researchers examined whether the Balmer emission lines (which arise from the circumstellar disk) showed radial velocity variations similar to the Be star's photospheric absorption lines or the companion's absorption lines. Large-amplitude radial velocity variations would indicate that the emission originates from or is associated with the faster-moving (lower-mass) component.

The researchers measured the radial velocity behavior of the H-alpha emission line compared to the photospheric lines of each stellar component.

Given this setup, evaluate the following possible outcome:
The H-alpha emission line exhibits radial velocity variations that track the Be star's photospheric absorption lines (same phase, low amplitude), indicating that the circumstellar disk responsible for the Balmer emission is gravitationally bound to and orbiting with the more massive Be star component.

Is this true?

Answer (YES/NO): YES